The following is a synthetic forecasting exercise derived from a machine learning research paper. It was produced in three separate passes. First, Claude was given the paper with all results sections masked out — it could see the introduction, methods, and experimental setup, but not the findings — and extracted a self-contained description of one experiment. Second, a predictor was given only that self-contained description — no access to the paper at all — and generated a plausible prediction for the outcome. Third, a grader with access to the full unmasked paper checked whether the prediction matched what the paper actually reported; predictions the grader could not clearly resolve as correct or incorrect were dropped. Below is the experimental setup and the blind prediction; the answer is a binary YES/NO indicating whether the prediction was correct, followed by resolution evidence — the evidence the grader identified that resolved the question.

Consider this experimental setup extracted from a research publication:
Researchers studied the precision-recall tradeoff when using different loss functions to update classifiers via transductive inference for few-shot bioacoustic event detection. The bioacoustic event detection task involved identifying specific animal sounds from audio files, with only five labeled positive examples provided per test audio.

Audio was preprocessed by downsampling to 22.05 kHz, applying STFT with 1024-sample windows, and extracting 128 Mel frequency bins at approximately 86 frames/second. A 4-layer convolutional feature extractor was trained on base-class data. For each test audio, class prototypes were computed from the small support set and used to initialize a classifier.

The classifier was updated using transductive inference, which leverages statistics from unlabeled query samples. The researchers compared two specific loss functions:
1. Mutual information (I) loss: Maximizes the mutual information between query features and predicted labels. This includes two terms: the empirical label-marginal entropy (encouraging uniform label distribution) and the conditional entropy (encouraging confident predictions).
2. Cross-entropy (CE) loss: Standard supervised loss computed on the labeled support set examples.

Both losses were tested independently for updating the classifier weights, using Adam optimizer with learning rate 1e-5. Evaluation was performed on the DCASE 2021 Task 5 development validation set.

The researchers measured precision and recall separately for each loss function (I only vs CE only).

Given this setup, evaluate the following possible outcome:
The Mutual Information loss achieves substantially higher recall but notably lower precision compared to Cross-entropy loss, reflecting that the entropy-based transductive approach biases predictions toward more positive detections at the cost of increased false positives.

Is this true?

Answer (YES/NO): NO